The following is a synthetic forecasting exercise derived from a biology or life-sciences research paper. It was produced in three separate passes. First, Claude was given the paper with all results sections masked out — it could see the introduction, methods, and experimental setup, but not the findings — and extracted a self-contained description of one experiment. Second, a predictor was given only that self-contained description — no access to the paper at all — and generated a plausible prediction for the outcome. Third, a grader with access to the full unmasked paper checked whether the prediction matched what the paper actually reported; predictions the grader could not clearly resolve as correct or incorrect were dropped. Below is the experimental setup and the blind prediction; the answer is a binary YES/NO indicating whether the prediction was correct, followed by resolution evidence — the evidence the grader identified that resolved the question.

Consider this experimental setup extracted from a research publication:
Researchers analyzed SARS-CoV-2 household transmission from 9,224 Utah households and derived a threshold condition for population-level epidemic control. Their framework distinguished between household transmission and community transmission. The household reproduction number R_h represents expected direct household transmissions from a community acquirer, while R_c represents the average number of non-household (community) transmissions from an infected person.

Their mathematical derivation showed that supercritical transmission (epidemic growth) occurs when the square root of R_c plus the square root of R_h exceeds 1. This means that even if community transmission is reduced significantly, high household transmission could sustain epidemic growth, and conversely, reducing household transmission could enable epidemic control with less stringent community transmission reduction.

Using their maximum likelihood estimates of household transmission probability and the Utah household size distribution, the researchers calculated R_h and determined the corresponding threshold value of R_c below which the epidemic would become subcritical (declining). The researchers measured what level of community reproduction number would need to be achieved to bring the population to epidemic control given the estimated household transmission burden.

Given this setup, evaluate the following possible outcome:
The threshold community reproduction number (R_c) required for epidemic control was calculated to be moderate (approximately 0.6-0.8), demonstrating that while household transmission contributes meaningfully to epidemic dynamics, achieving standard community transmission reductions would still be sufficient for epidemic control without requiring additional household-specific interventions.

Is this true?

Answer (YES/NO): NO